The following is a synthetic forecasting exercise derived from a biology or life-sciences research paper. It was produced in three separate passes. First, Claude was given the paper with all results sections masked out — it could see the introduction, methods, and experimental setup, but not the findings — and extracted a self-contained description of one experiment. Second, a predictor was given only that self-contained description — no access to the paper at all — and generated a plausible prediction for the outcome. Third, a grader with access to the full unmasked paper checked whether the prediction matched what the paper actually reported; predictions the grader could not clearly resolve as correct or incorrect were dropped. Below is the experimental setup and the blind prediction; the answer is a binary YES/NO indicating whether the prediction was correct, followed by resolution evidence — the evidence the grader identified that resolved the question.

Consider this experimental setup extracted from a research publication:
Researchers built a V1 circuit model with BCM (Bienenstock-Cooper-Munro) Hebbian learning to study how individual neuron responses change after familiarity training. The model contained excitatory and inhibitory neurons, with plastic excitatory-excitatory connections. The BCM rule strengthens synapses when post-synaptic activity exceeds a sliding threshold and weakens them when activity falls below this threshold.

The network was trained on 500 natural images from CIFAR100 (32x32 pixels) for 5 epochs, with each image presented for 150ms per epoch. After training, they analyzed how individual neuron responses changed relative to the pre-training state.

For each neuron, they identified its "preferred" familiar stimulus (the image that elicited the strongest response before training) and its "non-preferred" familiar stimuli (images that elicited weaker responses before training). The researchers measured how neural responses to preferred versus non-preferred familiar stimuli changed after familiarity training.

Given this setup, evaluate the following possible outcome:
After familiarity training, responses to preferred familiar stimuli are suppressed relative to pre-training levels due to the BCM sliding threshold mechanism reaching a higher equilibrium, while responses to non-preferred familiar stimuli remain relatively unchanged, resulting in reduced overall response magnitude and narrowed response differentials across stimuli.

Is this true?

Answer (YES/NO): NO